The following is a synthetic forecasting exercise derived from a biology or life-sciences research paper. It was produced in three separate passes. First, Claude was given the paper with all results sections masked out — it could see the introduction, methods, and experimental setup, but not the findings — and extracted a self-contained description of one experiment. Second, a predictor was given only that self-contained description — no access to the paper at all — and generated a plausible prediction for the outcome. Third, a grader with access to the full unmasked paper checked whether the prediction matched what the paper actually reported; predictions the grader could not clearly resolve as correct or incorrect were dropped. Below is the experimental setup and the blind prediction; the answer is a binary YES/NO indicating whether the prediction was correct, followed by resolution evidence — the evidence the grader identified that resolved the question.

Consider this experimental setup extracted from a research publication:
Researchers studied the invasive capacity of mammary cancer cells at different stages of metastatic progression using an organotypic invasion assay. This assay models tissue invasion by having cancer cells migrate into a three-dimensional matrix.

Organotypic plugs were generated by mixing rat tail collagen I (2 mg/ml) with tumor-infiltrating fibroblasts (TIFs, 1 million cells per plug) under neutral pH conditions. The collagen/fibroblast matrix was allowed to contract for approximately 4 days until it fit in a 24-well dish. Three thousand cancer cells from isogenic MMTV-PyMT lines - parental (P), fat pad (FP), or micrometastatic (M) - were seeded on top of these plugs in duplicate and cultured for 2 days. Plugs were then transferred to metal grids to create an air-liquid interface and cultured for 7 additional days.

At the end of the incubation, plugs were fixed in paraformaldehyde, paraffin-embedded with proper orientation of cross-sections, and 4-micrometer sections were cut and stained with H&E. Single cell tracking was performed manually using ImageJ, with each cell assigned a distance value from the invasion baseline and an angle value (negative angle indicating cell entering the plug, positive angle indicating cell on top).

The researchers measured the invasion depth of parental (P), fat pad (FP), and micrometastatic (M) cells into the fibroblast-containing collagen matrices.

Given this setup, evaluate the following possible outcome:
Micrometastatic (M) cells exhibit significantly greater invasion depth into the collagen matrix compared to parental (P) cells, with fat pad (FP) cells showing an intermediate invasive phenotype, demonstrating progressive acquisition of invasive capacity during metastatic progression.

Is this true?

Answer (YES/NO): NO